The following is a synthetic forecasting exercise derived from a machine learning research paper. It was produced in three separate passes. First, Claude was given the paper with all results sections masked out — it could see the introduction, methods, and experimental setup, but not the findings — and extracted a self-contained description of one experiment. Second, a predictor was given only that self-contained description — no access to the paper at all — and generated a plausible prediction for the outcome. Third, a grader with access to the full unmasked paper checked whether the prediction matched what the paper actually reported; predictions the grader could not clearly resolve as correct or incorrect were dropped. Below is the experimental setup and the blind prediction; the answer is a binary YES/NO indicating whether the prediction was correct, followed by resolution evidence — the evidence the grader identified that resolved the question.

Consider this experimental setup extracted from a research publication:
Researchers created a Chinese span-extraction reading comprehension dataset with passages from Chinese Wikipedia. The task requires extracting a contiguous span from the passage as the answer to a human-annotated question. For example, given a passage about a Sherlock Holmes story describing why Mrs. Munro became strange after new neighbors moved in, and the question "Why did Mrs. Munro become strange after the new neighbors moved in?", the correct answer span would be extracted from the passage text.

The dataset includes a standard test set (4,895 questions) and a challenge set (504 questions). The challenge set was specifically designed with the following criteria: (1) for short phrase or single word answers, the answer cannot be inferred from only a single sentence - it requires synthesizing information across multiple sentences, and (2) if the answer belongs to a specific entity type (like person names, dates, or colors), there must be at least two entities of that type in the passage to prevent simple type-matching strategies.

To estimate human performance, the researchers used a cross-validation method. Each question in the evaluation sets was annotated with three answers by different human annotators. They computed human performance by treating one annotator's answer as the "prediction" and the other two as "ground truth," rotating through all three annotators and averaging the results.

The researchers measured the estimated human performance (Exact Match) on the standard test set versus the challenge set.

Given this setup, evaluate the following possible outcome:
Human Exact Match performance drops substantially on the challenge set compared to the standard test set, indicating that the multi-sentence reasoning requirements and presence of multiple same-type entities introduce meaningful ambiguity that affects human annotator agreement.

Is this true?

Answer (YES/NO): NO